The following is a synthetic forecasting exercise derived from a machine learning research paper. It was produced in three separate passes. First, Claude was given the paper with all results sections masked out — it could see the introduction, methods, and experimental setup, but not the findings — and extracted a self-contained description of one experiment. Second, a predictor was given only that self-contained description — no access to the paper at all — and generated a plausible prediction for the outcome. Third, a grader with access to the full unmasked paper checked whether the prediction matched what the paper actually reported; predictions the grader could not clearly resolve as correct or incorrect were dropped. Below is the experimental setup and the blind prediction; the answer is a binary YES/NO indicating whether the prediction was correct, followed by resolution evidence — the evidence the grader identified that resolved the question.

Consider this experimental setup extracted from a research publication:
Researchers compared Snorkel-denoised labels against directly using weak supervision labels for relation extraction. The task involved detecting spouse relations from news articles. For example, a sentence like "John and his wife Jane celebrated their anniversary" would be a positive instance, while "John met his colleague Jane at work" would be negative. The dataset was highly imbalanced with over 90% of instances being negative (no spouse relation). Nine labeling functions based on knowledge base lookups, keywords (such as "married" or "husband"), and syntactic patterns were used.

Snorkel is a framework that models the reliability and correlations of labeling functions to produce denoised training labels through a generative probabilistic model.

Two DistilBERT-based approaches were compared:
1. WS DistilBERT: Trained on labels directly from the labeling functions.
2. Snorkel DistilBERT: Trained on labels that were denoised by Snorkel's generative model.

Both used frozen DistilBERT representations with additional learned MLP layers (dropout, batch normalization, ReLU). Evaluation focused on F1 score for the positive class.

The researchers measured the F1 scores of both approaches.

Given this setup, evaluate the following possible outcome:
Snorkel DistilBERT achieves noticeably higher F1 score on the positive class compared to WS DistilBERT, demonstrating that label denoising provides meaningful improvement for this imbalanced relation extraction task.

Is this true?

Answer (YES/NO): YES